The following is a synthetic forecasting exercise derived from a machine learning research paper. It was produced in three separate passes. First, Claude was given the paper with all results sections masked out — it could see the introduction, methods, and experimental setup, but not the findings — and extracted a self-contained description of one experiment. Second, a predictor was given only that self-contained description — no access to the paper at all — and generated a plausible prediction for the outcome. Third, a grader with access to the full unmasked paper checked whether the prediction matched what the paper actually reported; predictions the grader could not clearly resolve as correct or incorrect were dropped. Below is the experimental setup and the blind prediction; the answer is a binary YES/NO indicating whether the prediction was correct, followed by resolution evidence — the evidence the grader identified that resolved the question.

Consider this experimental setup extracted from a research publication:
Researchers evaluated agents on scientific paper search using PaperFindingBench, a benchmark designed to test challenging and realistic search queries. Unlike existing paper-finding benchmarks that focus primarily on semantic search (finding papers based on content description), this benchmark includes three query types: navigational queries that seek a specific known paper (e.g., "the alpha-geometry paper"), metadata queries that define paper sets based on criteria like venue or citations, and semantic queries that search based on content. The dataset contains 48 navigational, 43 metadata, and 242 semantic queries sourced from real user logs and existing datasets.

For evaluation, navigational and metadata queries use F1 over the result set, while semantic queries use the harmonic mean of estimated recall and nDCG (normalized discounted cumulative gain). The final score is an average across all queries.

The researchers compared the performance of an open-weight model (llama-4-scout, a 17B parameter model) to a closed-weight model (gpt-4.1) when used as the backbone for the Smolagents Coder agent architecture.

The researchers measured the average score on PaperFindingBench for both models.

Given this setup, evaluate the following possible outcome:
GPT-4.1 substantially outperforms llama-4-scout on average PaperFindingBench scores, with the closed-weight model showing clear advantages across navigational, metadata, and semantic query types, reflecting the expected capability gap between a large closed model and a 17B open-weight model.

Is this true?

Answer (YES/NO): YES